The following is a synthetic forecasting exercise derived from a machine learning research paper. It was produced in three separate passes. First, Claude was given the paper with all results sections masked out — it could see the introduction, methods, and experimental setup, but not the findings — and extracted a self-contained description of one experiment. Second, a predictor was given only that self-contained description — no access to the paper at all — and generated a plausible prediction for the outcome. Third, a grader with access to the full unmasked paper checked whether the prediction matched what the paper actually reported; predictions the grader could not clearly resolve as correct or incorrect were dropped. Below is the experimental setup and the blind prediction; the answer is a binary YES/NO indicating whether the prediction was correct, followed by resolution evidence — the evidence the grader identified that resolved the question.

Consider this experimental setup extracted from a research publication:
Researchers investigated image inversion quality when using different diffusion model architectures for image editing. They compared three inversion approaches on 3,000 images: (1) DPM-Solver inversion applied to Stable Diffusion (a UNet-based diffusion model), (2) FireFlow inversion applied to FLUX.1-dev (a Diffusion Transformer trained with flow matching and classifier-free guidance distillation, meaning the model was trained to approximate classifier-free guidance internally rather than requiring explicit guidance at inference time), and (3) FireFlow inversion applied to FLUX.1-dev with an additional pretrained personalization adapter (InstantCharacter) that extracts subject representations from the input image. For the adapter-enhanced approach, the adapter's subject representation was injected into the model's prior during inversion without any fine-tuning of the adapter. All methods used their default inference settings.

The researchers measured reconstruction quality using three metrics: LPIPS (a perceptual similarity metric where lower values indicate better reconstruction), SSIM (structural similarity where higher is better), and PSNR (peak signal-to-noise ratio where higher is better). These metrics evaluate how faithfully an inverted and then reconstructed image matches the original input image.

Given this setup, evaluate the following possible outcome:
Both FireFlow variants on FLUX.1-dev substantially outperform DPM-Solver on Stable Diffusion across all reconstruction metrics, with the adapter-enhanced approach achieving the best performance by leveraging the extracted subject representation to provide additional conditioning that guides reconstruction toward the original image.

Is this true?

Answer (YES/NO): NO